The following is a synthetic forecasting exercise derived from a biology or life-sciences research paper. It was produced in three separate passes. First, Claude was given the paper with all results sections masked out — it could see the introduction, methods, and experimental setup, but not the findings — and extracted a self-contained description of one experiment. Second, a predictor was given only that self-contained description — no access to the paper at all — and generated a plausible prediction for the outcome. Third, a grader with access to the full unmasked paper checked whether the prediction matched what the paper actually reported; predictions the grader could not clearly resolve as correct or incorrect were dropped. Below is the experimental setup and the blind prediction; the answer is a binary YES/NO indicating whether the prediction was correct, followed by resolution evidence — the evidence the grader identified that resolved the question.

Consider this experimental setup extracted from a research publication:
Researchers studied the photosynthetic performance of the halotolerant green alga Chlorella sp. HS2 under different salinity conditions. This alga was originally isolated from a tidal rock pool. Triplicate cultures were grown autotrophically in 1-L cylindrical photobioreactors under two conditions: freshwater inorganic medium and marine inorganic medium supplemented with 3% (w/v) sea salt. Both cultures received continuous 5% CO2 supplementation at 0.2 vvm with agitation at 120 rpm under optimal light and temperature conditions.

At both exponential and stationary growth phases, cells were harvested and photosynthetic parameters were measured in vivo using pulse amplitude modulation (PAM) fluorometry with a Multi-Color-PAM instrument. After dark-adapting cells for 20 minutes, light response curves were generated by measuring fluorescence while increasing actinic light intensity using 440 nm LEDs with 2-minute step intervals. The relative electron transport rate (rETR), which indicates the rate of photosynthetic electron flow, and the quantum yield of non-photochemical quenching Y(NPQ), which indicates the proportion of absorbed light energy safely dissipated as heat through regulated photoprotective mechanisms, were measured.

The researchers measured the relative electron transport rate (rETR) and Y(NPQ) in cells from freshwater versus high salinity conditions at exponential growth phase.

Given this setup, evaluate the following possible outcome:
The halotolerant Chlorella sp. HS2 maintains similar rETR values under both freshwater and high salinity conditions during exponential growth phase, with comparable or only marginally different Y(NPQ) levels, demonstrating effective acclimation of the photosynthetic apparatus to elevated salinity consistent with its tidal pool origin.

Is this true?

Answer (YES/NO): NO